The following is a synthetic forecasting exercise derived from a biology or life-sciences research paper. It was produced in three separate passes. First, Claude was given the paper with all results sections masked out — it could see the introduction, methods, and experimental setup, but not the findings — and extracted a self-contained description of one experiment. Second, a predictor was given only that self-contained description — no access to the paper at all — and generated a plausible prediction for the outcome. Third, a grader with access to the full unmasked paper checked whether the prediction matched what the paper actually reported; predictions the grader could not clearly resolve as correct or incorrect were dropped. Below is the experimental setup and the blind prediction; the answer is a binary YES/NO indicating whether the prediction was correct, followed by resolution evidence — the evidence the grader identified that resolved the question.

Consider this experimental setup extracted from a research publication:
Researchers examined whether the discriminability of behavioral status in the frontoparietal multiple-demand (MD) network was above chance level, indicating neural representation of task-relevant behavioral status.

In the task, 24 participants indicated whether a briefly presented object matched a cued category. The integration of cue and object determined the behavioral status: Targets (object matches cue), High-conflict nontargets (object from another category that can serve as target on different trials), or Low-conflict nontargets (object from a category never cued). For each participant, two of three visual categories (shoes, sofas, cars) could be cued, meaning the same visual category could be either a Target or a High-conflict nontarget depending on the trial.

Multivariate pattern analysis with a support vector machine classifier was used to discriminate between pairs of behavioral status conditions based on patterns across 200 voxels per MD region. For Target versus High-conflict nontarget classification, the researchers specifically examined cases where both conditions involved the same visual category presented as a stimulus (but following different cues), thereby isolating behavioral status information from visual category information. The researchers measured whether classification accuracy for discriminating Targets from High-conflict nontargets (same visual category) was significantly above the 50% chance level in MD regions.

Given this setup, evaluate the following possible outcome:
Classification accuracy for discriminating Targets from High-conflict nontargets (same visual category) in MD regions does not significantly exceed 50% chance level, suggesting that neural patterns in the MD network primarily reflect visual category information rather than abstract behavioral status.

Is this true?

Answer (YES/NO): NO